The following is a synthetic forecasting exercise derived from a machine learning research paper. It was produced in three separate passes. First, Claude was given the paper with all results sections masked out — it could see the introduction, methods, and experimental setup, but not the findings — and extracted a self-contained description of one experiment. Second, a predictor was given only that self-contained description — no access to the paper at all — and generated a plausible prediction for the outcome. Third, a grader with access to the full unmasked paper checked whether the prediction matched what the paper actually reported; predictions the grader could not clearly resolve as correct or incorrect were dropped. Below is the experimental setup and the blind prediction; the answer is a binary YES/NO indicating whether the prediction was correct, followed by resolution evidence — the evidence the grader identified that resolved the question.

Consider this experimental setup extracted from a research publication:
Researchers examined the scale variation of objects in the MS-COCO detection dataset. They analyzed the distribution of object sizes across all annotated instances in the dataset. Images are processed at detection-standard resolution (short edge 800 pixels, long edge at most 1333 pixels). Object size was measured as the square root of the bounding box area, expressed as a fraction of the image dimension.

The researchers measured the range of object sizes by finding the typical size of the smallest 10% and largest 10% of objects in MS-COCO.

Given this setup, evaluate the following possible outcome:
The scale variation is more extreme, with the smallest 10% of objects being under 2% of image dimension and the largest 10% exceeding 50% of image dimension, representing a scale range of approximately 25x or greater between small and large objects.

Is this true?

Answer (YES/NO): NO